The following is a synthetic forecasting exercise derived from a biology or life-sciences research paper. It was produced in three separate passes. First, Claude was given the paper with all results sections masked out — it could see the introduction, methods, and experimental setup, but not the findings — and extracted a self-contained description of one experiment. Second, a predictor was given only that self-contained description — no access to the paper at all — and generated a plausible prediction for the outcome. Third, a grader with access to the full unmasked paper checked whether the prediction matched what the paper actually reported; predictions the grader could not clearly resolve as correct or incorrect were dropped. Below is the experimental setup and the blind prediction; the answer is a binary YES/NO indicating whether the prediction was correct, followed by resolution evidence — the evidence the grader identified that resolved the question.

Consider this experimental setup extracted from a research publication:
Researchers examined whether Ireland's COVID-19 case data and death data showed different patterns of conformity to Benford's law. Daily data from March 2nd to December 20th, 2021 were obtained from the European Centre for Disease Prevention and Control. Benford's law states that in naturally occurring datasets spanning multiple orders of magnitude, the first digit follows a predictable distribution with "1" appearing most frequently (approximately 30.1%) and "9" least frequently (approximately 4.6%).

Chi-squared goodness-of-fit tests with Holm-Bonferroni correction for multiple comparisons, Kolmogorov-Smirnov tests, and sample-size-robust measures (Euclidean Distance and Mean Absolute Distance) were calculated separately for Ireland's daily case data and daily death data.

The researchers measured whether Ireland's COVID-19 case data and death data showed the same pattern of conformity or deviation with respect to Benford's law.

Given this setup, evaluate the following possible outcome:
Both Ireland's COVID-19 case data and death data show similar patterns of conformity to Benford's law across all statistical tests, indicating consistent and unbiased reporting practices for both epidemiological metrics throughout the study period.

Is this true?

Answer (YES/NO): NO